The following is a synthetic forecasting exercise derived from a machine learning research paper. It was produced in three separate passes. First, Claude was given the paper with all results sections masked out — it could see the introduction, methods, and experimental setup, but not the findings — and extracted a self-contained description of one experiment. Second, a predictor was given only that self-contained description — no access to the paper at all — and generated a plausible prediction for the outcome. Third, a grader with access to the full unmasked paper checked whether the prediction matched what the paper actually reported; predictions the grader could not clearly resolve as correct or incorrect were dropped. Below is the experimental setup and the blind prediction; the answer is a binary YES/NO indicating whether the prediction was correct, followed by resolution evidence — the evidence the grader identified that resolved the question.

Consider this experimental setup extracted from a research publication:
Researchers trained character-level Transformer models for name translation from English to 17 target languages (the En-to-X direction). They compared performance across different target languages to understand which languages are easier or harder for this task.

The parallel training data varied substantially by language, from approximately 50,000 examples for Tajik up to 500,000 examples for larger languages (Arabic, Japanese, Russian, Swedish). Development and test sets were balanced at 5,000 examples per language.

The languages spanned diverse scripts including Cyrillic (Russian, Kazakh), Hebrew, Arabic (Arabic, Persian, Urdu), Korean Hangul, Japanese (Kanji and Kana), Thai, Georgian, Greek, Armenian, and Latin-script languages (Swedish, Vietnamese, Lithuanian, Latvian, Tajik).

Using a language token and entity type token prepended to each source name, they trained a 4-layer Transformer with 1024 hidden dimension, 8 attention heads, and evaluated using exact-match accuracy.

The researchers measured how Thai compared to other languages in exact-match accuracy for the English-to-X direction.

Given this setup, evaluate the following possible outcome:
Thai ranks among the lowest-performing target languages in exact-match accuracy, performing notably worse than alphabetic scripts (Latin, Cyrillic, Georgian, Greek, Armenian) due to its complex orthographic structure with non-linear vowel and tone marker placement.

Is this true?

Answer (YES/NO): YES